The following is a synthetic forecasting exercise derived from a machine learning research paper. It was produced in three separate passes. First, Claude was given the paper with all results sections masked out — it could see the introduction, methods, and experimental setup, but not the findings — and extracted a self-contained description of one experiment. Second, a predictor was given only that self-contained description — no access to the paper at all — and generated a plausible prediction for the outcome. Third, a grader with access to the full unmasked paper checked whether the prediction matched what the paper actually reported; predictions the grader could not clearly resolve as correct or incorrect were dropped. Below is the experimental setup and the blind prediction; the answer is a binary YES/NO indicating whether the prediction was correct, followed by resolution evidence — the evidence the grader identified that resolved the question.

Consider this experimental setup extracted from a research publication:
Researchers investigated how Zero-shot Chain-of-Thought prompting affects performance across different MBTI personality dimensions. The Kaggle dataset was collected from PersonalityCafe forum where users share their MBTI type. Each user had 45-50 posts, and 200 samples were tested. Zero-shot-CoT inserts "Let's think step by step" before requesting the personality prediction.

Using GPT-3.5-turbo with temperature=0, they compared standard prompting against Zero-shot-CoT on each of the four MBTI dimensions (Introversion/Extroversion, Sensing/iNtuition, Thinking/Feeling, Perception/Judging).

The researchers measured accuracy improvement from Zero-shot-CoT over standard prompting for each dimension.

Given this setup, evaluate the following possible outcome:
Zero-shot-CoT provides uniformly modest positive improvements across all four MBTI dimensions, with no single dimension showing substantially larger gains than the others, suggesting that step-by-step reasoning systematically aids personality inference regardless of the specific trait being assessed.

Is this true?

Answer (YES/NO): NO